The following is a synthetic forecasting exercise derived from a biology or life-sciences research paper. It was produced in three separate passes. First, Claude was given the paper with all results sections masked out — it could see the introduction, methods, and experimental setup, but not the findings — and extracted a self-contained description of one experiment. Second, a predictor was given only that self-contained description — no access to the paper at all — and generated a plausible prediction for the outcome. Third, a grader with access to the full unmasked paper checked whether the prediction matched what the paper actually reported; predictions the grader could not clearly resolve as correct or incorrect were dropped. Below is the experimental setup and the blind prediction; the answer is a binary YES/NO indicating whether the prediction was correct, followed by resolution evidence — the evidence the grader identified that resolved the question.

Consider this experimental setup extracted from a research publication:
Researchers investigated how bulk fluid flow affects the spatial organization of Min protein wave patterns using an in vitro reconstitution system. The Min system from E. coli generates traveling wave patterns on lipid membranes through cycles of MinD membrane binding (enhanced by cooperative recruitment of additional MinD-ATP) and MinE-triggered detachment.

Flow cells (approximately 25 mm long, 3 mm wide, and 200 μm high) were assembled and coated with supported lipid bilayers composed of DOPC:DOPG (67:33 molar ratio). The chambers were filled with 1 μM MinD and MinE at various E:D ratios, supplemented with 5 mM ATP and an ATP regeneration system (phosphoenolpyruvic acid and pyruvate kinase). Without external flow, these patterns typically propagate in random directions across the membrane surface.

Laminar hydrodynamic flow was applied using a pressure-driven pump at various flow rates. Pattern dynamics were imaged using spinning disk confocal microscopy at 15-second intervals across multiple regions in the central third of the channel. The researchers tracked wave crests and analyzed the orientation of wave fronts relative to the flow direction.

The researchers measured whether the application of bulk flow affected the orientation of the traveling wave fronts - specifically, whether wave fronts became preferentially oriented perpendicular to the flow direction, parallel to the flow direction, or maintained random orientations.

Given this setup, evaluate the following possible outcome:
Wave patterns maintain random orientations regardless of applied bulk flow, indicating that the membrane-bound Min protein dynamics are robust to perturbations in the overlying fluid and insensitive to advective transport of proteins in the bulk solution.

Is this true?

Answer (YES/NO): NO